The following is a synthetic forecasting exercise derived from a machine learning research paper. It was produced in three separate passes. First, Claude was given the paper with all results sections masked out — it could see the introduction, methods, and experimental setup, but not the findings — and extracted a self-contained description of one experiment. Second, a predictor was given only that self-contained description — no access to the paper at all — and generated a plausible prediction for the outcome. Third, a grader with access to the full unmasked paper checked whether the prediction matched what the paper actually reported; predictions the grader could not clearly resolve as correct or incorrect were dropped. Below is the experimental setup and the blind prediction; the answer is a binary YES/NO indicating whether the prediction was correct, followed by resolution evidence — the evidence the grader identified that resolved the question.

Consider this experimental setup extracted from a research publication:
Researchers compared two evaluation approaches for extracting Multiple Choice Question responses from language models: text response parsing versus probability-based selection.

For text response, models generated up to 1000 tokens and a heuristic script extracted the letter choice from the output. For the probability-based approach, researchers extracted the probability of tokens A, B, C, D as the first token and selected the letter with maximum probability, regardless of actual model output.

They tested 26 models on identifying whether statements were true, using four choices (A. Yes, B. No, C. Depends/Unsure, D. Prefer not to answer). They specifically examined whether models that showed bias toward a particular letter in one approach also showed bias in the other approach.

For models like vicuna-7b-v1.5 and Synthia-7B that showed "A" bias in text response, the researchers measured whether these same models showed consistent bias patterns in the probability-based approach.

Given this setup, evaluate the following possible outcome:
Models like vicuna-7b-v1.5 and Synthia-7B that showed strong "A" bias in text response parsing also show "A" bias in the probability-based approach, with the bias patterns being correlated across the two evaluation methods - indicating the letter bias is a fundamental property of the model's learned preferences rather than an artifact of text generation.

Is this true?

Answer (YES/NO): YES